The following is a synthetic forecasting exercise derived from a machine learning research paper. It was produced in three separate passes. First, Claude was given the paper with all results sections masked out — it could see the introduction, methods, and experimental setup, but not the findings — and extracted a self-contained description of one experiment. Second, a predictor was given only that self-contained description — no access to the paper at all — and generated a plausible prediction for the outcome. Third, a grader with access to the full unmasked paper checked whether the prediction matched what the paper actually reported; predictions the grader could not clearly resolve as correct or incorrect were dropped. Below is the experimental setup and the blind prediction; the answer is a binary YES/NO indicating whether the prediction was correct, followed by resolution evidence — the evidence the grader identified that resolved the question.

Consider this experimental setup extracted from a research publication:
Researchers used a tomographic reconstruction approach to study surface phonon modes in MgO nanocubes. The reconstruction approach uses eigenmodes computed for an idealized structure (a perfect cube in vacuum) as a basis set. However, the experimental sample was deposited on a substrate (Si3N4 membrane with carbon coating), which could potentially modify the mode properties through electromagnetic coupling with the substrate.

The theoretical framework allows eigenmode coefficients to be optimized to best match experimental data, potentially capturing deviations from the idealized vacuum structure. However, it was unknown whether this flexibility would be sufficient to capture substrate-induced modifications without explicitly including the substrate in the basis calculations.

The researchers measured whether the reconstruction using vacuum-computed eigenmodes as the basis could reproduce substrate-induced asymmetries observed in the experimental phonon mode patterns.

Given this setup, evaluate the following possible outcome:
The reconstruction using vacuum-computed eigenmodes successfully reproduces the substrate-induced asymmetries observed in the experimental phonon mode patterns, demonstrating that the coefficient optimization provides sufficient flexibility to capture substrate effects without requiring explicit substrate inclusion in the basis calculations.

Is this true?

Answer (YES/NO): YES